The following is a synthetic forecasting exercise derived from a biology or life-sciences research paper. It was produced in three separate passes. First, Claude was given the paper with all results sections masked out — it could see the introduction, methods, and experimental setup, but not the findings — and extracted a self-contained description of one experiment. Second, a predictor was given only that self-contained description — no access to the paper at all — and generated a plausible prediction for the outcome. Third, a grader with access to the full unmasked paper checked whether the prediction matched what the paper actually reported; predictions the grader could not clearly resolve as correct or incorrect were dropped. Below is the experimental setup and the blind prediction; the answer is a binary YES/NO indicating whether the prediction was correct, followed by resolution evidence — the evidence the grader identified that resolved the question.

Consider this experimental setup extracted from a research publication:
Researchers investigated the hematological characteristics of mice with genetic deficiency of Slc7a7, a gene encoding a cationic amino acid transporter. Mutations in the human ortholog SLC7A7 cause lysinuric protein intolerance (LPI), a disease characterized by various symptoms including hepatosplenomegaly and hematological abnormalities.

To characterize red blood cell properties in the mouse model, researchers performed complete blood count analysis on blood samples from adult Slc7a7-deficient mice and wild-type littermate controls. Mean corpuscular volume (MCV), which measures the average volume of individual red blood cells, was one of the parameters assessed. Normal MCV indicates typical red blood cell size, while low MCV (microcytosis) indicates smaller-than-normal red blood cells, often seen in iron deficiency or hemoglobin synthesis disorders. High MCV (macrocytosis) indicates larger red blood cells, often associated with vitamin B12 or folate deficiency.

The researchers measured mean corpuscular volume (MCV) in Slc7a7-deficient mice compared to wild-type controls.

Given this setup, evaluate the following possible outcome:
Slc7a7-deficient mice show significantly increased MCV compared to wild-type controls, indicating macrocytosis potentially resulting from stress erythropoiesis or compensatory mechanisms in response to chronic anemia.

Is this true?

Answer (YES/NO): NO